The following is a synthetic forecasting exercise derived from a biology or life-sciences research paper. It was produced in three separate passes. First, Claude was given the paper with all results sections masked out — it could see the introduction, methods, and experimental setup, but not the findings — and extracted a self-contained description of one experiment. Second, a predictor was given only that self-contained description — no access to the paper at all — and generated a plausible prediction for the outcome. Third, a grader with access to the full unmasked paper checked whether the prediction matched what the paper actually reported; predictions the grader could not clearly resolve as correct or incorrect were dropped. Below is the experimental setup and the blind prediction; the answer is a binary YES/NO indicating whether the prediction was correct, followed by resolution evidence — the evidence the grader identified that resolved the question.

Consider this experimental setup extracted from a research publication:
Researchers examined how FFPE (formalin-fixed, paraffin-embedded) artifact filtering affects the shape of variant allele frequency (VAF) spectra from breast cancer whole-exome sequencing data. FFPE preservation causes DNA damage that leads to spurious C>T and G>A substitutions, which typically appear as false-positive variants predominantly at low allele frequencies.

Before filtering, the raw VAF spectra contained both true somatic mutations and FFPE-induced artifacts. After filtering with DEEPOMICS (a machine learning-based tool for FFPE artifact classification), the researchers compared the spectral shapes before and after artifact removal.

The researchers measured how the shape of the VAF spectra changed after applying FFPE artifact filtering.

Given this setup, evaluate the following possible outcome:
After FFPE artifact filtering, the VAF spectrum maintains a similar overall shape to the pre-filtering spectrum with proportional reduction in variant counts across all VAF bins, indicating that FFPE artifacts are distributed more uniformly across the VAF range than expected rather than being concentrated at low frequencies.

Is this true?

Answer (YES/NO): NO